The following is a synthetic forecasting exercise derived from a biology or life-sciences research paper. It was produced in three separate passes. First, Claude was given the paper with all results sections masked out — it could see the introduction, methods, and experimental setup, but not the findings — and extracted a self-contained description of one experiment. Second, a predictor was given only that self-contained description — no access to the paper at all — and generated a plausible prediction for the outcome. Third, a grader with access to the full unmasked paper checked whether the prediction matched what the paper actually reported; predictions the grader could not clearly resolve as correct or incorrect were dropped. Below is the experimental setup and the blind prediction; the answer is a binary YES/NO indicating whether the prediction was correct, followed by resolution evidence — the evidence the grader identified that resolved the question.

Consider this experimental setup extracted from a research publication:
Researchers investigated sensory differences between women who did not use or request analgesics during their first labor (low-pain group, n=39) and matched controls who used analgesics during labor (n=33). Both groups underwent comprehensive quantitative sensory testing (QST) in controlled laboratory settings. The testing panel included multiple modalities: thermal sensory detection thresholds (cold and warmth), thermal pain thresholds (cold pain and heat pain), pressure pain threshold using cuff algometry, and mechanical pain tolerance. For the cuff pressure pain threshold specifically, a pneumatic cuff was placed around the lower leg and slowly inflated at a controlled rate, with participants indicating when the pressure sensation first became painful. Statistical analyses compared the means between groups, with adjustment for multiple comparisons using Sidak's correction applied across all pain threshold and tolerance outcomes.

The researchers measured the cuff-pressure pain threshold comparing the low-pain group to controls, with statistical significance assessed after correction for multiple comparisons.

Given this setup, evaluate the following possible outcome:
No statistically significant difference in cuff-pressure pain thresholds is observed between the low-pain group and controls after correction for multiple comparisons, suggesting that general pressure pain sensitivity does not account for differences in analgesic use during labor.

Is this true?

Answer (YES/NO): NO